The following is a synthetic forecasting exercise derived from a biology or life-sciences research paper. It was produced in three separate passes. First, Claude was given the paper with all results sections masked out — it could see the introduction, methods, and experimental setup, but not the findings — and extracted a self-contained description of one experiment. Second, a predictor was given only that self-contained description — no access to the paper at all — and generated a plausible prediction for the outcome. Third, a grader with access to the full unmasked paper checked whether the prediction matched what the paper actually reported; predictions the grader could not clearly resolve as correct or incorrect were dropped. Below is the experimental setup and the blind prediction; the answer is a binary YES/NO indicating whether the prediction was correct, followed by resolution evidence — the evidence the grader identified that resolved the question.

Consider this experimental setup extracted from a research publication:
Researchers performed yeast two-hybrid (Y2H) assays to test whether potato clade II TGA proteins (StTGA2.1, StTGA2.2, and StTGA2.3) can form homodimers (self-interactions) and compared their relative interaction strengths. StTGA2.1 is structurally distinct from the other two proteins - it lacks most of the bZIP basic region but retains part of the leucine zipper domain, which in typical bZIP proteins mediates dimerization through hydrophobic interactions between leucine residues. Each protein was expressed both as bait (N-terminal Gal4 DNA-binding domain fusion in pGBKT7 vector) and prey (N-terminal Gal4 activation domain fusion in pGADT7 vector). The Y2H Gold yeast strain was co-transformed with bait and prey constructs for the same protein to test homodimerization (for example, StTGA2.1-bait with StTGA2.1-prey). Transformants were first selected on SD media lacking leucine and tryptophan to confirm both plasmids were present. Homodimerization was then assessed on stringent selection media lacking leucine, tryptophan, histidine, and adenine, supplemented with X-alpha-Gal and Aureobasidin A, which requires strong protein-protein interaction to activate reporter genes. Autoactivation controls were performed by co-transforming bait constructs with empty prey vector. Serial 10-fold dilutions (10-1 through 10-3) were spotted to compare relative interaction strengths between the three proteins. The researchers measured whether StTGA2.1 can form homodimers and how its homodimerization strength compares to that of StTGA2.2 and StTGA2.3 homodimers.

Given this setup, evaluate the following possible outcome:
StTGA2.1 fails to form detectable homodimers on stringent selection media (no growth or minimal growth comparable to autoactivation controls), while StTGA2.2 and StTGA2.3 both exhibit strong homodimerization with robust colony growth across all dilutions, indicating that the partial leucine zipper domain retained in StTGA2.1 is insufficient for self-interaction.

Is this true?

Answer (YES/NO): NO